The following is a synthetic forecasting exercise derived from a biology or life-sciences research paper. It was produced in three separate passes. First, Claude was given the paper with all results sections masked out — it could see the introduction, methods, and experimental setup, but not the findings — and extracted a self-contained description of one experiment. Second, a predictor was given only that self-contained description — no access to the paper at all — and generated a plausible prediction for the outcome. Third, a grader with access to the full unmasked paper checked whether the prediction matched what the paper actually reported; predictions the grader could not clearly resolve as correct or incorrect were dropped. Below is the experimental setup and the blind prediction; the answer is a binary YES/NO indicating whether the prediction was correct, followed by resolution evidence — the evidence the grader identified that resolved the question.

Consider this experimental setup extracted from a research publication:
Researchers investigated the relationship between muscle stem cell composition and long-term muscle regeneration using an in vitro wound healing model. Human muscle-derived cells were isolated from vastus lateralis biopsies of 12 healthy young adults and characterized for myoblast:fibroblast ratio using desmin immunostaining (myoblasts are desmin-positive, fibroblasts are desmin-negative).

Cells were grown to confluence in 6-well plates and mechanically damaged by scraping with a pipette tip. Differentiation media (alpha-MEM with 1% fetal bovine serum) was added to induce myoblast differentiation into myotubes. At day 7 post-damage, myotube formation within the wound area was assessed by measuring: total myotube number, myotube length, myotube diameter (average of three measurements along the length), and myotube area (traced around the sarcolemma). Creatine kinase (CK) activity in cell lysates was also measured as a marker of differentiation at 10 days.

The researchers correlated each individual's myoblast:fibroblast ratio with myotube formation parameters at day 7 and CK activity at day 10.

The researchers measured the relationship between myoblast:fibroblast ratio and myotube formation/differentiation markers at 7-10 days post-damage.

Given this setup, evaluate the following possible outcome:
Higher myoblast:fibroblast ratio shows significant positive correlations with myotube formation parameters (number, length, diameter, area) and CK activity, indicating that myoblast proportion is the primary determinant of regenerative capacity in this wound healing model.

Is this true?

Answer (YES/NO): NO